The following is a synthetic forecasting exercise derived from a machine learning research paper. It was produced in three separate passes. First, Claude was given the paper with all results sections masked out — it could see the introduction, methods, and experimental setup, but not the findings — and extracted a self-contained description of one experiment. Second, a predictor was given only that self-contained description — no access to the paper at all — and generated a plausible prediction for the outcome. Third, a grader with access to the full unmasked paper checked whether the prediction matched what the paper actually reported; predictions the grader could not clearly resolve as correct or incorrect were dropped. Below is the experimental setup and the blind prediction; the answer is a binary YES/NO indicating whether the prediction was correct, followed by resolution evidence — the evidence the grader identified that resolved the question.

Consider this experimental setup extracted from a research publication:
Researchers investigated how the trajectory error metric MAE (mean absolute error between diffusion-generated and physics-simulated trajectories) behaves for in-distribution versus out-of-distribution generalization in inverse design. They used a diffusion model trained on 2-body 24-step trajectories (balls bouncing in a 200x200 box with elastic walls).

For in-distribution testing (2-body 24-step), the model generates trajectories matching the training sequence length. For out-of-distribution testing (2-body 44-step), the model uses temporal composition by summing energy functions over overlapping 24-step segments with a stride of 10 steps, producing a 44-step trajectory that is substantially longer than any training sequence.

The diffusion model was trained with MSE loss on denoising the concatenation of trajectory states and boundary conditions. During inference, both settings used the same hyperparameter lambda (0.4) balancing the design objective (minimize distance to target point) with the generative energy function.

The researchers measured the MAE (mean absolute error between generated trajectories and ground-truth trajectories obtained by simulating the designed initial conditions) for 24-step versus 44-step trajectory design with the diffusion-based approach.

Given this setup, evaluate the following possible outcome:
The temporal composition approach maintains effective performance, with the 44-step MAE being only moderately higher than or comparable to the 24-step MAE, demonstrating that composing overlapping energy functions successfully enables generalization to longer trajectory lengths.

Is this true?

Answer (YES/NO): YES